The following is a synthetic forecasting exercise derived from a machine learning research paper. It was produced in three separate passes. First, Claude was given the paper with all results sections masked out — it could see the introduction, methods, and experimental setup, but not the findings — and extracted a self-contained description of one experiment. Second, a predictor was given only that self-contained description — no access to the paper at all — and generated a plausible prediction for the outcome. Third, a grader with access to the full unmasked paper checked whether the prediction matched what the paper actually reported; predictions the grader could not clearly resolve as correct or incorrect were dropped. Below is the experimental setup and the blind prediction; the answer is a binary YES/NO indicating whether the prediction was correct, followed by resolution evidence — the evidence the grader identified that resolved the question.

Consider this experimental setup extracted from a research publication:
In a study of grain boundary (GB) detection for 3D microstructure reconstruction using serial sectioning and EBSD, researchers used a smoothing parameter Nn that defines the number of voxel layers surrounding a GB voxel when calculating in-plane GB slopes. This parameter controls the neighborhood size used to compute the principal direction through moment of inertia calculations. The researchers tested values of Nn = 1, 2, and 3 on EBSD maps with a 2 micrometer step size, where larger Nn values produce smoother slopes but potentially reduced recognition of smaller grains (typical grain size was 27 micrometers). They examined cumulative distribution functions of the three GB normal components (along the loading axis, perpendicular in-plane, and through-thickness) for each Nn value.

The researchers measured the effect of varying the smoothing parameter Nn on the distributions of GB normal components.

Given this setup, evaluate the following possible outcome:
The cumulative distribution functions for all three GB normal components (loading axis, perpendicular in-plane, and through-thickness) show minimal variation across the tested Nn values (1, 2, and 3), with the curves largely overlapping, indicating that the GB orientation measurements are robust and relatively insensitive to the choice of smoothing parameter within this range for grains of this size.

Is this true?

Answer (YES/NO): YES